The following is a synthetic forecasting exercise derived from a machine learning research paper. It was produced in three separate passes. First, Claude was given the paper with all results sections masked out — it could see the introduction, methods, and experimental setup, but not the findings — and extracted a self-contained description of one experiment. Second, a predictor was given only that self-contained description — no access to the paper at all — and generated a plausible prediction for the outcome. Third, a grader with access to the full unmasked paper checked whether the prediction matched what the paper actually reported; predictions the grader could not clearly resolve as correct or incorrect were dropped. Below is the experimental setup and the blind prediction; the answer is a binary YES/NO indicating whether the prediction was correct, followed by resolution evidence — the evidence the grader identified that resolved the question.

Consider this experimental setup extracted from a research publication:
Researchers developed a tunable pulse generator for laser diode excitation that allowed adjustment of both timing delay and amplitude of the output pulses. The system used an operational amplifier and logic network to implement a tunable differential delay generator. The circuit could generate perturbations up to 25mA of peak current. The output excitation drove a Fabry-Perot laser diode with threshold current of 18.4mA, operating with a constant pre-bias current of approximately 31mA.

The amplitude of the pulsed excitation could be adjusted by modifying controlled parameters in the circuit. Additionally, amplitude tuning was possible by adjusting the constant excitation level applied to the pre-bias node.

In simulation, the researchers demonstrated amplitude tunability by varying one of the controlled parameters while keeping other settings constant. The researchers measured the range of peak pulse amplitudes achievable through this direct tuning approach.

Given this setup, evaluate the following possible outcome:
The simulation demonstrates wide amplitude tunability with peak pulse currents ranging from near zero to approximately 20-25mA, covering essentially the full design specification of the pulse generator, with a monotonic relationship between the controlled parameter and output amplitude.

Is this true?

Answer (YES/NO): NO